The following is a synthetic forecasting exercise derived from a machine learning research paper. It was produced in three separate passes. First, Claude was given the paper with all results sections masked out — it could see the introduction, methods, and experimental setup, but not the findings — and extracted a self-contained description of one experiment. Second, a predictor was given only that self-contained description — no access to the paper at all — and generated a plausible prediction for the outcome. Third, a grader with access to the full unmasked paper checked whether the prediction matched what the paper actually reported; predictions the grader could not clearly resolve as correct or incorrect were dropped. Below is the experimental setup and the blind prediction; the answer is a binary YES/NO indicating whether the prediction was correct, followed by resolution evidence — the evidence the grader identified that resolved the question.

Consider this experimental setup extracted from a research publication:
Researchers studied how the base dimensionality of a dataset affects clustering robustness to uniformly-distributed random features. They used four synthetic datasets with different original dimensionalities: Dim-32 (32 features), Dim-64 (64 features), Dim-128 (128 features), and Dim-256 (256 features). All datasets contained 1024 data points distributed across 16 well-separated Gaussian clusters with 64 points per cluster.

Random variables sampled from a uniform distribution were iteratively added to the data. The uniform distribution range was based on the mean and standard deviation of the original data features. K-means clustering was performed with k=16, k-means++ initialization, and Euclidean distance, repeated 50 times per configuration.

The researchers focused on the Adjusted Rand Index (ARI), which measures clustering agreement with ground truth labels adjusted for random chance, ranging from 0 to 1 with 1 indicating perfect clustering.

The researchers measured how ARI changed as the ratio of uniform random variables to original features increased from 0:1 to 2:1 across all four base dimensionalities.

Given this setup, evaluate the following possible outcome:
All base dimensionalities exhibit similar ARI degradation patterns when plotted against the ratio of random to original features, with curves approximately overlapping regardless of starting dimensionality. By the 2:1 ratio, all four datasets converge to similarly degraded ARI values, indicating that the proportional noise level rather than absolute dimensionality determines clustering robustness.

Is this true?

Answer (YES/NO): NO